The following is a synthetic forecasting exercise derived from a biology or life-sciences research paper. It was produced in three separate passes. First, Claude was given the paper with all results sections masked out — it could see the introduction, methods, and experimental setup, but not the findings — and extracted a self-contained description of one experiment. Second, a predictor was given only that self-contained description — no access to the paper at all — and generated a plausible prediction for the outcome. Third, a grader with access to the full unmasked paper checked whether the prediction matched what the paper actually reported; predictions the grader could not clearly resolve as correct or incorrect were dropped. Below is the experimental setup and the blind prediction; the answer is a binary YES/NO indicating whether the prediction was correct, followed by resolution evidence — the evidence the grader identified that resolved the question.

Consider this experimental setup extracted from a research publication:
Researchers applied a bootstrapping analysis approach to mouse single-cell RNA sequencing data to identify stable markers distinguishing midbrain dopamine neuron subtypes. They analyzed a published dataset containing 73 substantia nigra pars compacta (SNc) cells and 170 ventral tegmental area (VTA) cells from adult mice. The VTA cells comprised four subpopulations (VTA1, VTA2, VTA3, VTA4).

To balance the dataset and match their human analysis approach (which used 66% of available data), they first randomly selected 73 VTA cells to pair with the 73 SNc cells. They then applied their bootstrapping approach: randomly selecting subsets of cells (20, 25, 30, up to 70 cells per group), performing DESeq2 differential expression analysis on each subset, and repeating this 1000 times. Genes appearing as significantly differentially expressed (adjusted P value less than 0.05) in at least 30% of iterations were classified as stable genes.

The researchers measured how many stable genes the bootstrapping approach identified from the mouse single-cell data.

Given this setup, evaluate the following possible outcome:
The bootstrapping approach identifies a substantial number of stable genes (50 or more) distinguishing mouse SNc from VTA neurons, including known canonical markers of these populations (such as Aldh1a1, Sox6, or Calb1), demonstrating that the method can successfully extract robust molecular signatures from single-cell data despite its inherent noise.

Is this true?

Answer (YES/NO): YES